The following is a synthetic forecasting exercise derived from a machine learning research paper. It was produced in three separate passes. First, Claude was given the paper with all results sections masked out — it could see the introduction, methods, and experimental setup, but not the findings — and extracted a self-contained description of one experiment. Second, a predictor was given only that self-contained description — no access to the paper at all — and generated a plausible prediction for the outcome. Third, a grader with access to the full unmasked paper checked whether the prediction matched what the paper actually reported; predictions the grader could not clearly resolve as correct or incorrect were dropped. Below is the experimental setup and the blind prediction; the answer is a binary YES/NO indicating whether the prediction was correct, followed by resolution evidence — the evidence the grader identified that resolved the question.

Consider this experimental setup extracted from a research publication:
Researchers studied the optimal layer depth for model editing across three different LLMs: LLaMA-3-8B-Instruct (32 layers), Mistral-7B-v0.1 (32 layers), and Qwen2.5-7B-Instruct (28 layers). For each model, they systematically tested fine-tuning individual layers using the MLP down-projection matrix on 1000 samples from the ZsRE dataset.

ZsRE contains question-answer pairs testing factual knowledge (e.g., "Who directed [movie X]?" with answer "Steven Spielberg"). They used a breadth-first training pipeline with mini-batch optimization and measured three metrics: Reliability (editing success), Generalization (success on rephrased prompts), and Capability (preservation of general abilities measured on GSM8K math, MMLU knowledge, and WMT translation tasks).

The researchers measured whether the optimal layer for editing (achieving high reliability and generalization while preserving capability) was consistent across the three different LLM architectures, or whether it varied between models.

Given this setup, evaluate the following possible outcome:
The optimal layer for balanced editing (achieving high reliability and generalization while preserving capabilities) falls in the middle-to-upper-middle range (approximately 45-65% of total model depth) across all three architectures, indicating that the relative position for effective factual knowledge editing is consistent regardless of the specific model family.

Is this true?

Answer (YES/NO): NO